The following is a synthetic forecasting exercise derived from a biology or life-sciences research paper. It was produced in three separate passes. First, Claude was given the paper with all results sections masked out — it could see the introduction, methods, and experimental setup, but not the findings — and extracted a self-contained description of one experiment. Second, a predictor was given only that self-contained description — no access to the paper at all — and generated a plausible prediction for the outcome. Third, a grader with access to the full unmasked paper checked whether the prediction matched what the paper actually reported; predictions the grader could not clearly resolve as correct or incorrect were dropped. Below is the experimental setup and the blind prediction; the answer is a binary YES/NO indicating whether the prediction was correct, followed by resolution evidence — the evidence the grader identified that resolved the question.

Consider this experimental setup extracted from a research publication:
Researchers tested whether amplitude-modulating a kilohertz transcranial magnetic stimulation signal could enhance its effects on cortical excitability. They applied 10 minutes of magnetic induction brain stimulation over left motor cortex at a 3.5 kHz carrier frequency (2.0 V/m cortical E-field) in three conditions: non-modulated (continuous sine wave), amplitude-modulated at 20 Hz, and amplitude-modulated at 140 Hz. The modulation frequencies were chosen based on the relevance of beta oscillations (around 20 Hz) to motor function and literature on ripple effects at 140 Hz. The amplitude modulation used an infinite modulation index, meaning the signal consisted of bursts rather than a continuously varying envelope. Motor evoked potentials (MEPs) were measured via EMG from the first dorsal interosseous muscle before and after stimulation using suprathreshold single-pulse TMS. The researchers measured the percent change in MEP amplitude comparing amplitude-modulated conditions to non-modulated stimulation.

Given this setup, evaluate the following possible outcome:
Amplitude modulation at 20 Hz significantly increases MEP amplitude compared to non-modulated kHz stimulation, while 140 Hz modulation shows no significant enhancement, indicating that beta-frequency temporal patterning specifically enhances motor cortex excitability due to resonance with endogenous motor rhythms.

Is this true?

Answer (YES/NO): NO